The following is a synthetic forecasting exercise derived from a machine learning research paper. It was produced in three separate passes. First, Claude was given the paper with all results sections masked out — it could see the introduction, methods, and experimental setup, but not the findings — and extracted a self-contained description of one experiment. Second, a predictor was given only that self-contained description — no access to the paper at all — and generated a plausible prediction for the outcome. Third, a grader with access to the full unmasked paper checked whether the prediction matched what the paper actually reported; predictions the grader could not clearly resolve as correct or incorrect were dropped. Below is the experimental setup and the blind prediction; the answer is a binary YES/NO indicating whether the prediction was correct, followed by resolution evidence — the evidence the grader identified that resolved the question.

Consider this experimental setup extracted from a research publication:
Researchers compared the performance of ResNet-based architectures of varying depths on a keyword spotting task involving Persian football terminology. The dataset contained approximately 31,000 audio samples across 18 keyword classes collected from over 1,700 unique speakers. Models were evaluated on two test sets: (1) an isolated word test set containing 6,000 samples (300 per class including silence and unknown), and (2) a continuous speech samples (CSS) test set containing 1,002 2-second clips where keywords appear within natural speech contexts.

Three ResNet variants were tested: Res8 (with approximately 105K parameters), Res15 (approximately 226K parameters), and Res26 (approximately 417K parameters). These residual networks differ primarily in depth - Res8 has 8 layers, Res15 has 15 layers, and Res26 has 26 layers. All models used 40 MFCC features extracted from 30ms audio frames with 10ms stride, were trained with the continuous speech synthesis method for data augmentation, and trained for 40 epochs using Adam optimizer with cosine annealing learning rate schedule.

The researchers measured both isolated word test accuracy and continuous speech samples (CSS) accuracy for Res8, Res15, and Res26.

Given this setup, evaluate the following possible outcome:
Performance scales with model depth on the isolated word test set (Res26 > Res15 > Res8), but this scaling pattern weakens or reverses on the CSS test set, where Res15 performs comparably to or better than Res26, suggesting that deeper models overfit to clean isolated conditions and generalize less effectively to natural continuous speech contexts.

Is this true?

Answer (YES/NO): YES